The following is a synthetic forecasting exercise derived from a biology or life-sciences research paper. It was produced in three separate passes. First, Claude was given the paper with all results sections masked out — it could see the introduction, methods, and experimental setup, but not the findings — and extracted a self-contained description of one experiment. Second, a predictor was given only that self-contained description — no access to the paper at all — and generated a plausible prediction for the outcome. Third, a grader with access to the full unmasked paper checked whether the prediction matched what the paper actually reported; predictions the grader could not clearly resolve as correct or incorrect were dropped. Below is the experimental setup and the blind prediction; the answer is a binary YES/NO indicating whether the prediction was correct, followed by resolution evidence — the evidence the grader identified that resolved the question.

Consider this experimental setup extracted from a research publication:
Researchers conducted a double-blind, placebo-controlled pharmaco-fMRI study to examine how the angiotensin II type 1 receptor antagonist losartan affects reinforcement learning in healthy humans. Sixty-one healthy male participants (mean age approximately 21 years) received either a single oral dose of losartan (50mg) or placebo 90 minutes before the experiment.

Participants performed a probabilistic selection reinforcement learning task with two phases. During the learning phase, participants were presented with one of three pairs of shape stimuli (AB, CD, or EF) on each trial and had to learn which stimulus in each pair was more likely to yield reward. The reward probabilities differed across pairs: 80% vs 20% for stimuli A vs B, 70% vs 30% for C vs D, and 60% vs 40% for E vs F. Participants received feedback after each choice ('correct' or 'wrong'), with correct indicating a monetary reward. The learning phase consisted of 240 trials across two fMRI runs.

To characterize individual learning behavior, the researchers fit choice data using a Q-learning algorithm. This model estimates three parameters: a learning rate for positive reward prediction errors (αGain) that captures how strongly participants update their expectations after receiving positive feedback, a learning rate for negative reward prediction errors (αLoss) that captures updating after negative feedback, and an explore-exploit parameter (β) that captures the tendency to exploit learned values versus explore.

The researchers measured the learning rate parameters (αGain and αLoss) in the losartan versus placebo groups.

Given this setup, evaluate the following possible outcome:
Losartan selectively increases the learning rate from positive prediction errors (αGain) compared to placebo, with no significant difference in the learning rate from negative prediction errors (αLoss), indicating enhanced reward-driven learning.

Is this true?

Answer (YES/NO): NO